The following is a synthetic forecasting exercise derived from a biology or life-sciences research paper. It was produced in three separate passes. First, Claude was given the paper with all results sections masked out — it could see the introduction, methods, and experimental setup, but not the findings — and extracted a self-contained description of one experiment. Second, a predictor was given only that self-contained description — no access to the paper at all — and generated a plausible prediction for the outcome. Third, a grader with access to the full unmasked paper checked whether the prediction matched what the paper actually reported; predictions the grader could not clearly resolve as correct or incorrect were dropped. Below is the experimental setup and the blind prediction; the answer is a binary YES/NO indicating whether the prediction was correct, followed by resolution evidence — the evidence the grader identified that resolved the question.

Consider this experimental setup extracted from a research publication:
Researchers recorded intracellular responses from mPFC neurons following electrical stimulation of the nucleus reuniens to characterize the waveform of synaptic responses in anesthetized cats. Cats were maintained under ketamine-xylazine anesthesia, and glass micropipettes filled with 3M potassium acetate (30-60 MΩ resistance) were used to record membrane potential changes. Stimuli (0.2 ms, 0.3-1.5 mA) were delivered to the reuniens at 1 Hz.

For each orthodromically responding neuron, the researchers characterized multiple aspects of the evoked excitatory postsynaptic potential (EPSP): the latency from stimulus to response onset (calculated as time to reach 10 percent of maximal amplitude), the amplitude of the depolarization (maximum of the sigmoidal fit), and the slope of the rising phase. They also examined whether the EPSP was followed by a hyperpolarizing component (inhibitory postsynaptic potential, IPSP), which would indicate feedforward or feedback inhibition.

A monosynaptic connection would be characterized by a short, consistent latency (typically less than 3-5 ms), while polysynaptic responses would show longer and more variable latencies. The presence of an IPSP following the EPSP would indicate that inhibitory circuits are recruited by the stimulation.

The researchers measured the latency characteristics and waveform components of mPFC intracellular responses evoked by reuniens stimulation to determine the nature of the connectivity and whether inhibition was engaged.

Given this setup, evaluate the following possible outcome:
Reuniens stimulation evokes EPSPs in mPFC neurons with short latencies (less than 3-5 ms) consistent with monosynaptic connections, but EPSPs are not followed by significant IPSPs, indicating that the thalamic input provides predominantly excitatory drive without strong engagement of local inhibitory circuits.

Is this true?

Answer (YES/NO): NO